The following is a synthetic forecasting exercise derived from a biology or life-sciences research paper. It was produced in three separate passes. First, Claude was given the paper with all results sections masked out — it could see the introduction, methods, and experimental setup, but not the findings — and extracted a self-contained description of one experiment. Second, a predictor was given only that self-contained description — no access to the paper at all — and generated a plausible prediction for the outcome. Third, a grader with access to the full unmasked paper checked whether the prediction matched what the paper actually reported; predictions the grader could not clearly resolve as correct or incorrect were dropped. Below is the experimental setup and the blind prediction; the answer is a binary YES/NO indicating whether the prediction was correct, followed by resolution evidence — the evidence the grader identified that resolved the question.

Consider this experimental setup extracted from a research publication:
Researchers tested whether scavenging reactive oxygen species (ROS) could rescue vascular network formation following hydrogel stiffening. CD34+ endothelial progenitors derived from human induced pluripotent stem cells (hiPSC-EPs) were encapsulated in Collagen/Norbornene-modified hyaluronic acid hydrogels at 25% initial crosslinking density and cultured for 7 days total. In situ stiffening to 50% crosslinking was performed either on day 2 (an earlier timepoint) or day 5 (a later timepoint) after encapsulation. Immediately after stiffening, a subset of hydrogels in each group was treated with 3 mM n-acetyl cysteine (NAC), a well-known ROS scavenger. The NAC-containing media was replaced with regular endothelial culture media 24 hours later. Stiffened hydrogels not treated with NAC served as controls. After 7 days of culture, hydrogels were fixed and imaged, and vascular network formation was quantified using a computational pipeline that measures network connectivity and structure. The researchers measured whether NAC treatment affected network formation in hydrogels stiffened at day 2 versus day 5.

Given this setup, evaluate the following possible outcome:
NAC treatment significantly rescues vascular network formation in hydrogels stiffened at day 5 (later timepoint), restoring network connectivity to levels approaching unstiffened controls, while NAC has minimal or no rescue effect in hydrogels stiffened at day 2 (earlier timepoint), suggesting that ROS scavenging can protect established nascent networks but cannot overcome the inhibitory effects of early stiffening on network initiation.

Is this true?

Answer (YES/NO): NO